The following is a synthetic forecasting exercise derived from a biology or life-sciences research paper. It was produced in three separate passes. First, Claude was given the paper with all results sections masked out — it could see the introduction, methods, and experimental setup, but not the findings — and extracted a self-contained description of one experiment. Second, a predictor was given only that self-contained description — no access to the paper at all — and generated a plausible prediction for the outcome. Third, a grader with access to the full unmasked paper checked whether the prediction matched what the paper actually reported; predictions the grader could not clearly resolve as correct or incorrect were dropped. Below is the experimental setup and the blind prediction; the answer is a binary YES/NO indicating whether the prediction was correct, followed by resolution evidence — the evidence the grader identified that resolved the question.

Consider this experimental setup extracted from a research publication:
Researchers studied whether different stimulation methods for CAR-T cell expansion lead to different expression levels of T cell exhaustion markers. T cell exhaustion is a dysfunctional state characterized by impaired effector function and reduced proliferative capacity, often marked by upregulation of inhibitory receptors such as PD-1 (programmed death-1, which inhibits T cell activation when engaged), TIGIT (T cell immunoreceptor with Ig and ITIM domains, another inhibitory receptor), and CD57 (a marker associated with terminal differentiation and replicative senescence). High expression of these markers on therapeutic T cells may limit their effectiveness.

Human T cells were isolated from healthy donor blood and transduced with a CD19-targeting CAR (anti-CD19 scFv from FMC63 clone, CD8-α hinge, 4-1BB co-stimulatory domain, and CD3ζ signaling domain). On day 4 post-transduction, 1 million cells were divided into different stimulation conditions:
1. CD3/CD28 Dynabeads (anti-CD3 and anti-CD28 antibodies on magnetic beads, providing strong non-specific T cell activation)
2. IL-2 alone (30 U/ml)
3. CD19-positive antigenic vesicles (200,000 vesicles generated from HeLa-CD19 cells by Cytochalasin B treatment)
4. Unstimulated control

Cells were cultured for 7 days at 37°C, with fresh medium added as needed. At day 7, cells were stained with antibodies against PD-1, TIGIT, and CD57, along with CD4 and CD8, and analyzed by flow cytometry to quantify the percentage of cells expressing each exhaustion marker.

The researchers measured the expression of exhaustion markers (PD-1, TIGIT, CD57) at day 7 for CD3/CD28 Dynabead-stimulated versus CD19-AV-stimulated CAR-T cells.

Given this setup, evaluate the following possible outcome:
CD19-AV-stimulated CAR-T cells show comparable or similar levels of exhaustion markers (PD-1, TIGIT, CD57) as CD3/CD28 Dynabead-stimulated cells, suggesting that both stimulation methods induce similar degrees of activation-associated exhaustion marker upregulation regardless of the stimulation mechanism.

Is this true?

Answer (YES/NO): YES